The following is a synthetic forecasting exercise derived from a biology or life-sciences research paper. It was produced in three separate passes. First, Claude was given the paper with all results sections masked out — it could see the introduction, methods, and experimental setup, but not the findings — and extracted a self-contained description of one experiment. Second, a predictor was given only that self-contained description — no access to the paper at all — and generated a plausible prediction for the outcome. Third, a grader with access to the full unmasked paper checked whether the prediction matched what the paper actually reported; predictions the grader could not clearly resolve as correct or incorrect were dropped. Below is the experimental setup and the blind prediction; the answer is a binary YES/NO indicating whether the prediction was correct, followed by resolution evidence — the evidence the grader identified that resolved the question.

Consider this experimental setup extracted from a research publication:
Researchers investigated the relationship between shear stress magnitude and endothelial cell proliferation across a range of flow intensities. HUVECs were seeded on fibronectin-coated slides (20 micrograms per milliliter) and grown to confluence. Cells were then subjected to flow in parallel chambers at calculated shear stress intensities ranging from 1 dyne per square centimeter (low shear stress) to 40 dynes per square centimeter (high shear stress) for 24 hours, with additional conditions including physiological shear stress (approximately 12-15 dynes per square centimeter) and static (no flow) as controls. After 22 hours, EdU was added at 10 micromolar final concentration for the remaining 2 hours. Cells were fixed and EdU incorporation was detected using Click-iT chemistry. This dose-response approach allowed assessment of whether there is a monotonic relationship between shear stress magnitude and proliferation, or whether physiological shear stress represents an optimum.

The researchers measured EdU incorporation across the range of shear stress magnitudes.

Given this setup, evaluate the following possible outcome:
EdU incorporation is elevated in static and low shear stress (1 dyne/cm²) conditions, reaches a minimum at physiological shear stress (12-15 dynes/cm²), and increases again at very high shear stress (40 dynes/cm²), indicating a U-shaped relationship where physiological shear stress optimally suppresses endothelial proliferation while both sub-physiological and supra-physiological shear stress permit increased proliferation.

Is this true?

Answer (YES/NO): NO